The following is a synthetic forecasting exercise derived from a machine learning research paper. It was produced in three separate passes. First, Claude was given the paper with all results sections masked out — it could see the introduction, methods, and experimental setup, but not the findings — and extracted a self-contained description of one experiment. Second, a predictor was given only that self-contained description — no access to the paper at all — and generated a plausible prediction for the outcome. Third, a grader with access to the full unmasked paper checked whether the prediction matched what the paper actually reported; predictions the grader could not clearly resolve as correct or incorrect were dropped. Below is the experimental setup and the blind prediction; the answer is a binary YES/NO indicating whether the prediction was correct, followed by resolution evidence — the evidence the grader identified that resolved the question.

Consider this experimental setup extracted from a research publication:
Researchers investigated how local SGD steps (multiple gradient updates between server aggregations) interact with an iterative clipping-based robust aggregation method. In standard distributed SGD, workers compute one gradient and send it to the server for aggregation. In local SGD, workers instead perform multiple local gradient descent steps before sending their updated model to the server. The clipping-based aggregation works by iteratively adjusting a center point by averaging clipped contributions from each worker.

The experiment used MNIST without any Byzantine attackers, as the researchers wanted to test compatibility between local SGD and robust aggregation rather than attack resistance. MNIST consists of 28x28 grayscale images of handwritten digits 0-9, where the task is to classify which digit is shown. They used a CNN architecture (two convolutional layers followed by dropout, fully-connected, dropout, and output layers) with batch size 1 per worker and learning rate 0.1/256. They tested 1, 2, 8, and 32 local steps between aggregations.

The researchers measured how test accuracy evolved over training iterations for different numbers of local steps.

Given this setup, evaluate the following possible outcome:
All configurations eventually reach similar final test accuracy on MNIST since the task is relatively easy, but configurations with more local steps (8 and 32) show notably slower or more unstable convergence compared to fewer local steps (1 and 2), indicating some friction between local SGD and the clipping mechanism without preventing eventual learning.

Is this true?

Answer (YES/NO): NO